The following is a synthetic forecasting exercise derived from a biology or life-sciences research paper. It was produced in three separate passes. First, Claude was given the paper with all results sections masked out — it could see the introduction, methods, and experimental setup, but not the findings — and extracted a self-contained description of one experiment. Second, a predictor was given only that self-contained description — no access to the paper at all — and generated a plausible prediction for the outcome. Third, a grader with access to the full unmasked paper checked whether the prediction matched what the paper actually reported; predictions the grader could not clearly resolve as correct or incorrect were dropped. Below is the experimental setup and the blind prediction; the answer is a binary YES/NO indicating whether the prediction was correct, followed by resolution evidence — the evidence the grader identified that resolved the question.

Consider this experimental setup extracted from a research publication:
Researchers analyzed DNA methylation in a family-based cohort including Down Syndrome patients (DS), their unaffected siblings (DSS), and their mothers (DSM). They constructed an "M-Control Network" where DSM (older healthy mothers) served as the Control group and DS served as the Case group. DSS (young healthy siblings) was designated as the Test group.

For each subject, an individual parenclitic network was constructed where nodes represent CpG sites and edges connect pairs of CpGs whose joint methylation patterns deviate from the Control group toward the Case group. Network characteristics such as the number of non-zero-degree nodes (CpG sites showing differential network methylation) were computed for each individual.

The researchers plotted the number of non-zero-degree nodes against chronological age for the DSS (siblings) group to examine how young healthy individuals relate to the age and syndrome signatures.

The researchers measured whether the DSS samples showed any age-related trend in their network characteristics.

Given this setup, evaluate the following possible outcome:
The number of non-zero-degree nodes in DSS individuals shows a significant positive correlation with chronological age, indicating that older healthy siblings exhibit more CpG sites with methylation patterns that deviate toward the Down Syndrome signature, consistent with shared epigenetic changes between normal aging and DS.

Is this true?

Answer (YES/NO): NO